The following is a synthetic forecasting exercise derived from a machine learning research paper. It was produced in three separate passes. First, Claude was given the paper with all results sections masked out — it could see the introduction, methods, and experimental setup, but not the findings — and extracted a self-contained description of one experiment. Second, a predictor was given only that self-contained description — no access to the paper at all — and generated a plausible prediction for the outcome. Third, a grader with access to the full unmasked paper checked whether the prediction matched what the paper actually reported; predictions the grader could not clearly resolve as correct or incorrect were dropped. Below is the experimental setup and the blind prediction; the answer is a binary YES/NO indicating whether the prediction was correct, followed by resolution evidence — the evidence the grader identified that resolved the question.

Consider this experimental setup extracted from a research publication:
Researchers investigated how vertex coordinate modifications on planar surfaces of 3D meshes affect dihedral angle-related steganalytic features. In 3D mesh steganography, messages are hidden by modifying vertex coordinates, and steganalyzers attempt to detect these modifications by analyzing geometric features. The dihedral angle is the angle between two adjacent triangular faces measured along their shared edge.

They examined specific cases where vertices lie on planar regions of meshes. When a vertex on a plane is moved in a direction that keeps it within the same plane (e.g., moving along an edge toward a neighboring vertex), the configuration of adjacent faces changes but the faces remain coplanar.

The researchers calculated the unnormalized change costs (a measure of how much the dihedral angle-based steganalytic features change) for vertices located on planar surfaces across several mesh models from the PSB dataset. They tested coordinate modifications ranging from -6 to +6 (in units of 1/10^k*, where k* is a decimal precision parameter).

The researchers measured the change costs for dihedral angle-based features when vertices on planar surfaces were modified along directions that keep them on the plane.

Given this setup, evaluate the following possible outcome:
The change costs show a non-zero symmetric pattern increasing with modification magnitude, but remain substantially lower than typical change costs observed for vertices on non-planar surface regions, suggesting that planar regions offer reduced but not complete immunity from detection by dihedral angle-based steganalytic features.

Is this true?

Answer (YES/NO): NO